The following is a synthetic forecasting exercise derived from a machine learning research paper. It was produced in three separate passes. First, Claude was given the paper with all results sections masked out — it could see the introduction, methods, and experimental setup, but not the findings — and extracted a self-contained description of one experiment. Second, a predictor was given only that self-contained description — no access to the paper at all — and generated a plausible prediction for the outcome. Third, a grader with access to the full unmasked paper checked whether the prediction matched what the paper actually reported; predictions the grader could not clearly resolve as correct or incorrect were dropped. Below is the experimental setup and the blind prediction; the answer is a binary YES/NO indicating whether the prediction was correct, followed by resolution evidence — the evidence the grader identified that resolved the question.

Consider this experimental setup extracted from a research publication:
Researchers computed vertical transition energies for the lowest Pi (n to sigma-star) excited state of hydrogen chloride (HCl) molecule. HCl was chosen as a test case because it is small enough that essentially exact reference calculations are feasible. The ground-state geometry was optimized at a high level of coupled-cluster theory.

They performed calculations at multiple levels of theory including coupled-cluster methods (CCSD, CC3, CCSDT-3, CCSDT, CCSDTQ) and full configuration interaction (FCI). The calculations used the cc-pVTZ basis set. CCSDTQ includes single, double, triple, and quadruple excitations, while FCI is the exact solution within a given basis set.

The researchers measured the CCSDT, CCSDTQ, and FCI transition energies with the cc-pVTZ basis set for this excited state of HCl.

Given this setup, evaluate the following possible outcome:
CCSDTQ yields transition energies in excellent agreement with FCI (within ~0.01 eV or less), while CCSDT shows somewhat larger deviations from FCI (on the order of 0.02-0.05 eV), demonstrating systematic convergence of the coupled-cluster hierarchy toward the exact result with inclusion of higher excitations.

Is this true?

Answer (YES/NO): NO